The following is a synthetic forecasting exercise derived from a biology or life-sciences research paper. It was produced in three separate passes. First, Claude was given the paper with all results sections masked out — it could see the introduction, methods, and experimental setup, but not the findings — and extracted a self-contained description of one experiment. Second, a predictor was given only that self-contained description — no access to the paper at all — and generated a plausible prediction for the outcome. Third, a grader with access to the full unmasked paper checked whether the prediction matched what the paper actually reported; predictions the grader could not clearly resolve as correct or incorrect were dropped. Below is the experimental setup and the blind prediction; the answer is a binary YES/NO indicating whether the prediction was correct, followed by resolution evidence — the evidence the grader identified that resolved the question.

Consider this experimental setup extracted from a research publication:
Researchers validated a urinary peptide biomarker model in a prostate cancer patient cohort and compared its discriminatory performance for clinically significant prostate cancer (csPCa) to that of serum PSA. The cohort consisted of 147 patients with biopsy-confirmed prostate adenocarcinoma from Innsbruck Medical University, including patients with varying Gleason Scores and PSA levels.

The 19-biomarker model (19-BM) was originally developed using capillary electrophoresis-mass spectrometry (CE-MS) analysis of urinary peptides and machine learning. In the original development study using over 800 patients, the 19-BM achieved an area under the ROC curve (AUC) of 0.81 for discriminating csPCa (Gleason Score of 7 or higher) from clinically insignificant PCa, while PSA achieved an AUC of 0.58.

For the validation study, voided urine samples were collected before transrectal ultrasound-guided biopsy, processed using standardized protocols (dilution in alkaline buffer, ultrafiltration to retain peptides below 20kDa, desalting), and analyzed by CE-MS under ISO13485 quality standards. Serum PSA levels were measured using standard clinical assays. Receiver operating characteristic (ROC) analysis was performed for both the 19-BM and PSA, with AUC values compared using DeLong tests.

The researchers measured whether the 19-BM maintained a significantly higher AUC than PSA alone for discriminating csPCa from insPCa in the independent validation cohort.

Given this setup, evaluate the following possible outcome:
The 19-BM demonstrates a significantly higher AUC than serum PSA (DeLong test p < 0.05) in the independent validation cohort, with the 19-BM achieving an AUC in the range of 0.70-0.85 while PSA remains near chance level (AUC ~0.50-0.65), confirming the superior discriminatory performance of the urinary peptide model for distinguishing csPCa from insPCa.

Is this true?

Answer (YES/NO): YES